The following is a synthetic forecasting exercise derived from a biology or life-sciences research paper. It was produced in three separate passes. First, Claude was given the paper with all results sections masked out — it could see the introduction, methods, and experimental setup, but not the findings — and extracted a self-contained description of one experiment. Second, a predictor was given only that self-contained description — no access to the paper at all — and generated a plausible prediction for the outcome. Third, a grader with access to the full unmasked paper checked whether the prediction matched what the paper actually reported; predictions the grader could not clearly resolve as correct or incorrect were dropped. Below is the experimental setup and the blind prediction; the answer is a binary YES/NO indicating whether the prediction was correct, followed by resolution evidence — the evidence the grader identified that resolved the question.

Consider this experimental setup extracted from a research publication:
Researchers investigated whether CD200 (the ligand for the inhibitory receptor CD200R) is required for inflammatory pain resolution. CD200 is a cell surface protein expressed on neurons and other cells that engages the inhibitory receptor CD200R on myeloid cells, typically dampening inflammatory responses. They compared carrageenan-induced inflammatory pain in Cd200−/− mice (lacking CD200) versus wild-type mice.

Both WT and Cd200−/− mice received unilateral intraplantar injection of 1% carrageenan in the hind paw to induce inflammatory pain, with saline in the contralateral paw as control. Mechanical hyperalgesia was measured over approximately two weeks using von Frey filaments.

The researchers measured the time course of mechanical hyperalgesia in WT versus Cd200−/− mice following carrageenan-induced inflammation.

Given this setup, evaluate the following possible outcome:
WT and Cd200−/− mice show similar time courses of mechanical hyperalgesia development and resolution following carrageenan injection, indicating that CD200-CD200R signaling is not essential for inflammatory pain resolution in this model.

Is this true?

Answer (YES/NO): YES